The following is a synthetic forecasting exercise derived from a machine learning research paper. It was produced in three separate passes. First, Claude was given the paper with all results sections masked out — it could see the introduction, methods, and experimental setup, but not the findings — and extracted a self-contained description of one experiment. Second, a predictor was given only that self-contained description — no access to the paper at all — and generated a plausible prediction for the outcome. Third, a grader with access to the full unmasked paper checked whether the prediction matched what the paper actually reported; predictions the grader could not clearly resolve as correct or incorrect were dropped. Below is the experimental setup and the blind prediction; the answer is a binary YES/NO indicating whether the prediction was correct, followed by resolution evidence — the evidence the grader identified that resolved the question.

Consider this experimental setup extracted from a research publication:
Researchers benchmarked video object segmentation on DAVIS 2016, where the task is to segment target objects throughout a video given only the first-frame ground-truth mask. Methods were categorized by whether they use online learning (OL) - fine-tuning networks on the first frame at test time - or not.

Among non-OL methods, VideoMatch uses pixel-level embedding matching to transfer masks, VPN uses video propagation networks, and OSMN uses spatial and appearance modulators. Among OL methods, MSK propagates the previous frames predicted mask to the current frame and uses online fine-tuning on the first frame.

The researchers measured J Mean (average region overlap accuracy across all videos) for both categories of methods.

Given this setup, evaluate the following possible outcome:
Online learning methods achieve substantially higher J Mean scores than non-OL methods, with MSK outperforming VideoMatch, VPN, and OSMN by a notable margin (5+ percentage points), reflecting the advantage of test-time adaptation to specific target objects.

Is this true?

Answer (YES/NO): NO